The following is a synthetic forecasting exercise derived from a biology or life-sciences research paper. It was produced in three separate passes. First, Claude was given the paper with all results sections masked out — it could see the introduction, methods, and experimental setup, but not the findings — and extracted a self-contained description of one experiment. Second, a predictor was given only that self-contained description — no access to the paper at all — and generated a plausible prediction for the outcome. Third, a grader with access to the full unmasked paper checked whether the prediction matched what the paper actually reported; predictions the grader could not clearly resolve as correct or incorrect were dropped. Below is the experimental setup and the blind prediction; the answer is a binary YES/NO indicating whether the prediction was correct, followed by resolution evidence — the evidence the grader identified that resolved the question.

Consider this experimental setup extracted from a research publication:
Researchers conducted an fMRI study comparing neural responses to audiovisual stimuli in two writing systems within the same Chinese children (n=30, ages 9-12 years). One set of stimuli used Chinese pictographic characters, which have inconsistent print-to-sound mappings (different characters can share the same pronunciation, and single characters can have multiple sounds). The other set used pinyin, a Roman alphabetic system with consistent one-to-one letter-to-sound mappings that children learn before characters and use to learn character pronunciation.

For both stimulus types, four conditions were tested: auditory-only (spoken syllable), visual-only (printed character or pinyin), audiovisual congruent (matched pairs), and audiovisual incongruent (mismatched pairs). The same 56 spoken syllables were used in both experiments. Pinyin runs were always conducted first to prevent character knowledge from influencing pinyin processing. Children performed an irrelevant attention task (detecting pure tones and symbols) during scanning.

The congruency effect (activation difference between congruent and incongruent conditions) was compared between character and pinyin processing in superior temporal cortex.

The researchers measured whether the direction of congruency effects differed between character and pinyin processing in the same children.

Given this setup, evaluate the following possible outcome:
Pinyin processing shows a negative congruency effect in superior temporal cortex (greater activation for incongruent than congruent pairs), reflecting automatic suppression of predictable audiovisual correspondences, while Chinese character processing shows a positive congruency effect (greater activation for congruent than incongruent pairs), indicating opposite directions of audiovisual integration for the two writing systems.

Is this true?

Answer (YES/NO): NO